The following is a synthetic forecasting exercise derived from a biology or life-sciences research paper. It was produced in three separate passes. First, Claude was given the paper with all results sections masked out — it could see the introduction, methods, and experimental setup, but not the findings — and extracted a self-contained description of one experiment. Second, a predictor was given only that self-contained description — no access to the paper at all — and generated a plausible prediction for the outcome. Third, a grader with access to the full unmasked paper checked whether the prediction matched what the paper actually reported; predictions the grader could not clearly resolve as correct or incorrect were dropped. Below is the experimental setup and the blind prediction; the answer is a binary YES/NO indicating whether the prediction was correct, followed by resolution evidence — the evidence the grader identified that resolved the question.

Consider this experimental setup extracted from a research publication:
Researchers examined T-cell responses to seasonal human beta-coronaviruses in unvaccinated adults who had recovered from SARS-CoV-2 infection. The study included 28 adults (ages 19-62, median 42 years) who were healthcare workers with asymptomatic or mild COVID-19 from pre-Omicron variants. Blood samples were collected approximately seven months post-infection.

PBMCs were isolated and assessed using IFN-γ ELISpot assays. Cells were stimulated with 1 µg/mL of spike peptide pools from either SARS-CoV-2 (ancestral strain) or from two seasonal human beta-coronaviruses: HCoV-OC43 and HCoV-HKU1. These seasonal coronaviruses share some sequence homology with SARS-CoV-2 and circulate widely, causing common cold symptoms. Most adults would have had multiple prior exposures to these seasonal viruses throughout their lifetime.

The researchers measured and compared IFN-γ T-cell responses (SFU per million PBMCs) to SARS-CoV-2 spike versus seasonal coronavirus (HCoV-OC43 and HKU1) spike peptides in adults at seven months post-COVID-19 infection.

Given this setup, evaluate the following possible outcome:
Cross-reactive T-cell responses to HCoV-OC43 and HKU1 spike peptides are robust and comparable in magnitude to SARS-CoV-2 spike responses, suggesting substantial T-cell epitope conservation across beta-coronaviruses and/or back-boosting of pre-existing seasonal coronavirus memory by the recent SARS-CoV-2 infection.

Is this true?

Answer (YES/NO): NO